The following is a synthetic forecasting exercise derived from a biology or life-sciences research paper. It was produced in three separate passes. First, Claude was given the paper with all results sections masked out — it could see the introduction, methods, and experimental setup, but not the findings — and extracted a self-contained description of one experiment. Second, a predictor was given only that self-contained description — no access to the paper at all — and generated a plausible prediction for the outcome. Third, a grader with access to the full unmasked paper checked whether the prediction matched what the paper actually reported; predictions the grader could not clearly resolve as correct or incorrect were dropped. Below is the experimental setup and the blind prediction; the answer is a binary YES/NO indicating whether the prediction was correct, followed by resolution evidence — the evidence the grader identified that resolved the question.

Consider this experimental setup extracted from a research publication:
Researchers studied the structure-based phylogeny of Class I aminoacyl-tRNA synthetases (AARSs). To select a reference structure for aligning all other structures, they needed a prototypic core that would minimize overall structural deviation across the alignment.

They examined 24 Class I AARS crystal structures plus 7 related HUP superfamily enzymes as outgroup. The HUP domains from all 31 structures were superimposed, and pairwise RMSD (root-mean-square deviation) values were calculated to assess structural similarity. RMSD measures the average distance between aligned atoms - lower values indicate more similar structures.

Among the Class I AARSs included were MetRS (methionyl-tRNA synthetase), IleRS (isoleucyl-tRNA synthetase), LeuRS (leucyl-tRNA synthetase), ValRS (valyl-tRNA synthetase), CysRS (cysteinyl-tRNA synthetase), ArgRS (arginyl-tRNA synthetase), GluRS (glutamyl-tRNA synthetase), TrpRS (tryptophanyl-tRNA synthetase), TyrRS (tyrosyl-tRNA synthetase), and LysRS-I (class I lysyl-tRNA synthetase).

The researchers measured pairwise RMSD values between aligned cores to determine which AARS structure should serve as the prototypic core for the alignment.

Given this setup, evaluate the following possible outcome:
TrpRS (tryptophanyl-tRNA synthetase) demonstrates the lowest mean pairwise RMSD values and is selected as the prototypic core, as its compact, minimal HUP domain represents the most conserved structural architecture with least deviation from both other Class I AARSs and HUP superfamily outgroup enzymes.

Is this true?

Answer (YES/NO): NO